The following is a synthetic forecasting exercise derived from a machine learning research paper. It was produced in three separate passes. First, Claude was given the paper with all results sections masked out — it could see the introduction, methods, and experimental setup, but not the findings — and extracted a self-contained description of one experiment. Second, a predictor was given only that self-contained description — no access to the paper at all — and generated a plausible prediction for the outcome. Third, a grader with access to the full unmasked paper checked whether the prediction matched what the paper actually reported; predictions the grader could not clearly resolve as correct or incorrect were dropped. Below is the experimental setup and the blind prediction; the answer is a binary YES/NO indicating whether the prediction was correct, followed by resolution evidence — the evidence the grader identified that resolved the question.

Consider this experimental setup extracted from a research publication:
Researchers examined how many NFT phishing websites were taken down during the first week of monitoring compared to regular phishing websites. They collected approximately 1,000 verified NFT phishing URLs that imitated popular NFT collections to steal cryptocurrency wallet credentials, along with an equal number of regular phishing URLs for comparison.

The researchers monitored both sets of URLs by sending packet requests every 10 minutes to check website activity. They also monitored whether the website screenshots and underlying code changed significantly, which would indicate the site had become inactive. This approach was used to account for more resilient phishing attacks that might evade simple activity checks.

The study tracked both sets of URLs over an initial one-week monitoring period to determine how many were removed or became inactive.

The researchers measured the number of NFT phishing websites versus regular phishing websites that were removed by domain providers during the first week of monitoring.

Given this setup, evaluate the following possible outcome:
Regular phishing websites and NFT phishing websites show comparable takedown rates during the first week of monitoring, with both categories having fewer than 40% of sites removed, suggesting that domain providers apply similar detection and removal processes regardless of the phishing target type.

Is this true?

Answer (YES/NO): NO